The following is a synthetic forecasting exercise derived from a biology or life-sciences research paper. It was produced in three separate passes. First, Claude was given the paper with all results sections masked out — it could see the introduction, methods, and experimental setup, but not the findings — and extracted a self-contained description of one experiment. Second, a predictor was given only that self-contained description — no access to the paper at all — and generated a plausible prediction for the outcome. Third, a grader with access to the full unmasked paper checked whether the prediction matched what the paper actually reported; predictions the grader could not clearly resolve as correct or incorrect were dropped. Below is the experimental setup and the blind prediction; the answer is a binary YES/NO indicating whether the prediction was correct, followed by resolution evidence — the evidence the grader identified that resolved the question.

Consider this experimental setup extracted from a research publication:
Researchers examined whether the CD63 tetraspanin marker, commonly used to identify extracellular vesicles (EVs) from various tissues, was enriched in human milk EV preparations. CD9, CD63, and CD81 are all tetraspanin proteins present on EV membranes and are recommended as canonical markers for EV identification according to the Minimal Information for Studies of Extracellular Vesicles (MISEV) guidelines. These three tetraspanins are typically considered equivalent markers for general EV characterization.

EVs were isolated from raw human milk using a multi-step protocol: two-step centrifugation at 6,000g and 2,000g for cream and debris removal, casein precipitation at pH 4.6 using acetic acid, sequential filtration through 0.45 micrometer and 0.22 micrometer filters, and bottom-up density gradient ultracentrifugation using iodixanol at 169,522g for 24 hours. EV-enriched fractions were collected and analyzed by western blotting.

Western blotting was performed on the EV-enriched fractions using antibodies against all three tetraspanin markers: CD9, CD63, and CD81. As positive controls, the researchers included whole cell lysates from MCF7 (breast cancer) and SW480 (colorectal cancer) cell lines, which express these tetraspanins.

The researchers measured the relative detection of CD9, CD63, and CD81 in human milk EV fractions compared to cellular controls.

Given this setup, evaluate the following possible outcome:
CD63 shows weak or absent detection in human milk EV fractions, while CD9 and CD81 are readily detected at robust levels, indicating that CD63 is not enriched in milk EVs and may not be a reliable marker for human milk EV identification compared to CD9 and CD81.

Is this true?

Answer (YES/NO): NO